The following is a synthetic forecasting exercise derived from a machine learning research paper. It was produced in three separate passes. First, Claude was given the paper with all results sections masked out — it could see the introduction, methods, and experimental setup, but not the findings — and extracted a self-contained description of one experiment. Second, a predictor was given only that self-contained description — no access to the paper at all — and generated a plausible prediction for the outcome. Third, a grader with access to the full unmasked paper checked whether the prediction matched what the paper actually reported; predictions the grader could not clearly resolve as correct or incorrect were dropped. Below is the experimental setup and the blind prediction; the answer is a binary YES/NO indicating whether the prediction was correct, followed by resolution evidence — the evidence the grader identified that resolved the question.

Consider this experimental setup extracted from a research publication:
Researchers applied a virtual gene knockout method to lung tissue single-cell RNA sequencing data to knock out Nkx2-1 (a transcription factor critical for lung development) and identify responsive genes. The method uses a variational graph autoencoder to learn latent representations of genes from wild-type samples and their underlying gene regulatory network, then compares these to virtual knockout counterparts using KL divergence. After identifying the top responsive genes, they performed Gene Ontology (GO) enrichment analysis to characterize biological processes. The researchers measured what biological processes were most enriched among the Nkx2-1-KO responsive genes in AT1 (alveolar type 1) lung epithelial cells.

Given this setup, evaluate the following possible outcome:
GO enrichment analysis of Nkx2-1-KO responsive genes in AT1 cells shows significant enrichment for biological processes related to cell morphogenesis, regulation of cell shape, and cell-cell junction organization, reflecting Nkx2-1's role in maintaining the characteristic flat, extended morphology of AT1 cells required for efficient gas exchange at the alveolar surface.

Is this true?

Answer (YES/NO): NO